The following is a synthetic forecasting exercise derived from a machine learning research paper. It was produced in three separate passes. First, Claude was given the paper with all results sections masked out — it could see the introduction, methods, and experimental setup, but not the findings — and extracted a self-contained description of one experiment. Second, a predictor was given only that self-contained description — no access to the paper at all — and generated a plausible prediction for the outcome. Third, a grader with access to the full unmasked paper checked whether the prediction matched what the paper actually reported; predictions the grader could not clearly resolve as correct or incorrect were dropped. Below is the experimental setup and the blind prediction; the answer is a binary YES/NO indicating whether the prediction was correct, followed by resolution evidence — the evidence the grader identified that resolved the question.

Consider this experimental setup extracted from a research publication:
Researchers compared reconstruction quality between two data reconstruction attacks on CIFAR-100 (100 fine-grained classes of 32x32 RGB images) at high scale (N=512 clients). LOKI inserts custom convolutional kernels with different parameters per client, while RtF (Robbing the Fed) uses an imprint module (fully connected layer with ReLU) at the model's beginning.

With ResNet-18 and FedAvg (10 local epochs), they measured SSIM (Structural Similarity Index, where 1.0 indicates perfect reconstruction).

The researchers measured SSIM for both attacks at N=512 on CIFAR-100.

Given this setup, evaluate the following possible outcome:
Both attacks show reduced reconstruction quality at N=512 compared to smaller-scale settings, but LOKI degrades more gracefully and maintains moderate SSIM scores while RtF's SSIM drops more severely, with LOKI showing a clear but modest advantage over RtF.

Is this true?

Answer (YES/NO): NO